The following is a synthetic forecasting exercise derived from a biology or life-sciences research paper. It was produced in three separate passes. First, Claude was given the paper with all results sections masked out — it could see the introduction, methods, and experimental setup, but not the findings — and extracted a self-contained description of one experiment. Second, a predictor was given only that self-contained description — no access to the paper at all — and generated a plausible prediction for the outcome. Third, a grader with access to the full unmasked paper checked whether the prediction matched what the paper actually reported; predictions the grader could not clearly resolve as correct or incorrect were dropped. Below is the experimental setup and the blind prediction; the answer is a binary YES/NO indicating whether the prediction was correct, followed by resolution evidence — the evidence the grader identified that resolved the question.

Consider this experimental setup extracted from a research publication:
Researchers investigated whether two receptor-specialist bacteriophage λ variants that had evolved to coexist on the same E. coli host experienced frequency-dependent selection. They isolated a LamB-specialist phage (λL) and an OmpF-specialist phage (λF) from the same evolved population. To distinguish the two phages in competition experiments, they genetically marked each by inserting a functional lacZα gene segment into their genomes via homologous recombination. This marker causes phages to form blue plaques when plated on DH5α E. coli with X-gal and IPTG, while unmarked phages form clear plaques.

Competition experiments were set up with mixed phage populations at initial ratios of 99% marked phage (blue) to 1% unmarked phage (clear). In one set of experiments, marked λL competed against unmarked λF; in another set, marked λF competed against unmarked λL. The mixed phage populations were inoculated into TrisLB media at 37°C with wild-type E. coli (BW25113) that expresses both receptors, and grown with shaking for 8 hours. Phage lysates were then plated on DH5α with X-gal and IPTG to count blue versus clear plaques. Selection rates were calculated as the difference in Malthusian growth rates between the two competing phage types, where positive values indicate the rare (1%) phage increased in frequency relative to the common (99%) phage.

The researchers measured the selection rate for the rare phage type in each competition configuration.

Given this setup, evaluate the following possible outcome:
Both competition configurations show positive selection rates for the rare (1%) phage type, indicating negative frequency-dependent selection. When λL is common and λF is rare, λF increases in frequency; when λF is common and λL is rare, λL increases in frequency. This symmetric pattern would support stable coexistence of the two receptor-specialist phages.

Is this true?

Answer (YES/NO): YES